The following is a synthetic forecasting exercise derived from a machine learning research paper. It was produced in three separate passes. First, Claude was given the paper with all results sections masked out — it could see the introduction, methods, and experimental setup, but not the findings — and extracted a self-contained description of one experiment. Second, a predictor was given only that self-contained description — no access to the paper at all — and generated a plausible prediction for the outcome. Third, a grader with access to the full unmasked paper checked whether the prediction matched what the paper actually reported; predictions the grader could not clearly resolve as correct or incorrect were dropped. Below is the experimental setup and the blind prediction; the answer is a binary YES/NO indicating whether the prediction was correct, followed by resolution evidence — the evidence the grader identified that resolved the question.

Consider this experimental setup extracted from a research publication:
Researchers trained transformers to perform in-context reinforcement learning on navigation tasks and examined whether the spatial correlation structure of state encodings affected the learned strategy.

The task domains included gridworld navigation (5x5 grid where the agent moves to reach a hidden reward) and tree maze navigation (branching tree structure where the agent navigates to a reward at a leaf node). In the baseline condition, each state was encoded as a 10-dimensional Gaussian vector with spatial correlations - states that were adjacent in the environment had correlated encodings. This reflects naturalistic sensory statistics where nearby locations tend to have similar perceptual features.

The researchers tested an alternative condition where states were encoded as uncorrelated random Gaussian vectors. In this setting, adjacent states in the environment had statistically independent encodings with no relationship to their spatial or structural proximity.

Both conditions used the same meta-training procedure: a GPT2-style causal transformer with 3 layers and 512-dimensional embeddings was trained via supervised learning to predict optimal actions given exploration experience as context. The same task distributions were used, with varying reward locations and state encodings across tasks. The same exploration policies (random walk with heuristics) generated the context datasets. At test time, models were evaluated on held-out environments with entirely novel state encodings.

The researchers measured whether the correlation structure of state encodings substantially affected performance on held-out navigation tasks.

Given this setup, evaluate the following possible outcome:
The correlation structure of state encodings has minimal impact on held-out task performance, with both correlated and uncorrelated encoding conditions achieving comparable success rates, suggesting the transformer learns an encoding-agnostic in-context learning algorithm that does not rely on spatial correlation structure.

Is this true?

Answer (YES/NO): YES